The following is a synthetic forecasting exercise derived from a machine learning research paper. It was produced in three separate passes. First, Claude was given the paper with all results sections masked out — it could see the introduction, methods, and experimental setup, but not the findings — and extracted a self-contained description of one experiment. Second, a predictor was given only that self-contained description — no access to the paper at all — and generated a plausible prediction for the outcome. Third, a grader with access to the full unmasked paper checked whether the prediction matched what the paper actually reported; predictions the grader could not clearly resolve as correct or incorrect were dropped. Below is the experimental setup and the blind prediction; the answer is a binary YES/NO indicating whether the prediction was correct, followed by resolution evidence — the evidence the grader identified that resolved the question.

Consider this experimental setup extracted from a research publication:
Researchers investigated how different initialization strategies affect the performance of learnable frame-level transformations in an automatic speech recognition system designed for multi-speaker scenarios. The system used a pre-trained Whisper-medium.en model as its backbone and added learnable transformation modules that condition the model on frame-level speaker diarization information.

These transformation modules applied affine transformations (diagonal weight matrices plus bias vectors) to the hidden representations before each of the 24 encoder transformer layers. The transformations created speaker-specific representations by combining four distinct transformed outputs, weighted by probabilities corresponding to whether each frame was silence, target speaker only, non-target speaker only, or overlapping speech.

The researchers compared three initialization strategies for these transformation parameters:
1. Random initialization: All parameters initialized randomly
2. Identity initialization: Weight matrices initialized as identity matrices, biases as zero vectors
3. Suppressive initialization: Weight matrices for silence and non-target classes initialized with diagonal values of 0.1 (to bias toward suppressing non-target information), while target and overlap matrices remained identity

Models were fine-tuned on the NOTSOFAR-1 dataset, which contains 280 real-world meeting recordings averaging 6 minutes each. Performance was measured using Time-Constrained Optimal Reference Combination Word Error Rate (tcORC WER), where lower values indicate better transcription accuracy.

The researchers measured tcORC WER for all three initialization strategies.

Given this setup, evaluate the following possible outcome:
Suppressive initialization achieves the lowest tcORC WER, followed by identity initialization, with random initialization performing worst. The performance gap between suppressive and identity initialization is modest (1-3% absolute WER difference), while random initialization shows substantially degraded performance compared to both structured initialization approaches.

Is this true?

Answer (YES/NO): NO